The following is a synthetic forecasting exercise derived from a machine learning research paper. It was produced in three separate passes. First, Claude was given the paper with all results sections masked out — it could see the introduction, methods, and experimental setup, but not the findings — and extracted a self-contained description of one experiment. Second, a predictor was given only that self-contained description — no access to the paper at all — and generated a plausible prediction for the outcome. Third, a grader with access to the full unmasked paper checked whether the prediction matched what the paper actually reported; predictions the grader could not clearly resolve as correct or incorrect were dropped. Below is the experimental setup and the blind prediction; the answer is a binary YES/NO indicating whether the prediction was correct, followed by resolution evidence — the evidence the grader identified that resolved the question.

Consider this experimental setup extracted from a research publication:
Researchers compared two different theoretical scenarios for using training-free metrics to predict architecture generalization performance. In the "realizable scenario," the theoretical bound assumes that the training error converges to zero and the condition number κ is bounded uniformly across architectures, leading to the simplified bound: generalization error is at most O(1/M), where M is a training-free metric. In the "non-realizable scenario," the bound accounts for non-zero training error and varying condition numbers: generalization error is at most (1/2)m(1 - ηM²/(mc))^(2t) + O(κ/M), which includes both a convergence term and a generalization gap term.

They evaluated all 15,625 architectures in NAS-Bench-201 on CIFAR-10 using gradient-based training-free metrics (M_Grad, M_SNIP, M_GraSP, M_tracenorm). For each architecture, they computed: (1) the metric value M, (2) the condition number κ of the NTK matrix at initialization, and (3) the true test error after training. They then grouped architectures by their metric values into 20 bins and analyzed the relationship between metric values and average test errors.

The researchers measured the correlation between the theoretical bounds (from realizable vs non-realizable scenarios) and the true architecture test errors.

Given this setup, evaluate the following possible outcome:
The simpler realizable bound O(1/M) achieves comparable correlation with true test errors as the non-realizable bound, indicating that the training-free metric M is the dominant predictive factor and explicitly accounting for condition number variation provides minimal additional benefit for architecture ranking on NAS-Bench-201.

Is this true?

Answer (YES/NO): NO